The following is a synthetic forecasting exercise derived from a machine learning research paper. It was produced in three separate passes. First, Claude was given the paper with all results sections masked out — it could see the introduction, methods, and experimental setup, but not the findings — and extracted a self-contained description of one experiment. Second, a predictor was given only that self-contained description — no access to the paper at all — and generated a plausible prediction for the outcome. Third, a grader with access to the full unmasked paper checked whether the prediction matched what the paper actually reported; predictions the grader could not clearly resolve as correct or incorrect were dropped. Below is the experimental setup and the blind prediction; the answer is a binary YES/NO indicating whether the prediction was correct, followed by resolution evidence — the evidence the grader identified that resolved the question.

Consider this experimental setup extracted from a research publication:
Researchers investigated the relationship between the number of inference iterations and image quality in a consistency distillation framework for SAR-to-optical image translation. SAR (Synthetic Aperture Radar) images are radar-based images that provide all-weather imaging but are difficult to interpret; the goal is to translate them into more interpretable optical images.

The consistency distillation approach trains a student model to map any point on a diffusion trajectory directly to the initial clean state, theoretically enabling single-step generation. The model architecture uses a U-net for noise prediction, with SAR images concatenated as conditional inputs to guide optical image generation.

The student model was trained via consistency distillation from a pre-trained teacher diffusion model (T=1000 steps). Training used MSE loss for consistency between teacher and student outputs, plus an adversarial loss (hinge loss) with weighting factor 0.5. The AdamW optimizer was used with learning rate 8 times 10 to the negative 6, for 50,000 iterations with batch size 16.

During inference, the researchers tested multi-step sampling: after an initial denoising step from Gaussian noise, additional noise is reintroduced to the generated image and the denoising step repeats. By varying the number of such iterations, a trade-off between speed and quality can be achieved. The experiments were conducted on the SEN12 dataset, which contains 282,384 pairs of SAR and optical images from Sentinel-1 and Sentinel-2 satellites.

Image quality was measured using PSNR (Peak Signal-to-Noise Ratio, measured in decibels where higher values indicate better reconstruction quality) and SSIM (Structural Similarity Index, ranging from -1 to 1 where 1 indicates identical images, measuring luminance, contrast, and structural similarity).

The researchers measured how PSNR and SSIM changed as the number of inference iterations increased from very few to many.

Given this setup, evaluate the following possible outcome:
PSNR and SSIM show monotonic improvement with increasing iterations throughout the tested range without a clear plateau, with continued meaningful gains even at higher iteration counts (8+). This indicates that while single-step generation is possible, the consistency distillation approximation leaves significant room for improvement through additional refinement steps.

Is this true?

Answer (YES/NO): NO